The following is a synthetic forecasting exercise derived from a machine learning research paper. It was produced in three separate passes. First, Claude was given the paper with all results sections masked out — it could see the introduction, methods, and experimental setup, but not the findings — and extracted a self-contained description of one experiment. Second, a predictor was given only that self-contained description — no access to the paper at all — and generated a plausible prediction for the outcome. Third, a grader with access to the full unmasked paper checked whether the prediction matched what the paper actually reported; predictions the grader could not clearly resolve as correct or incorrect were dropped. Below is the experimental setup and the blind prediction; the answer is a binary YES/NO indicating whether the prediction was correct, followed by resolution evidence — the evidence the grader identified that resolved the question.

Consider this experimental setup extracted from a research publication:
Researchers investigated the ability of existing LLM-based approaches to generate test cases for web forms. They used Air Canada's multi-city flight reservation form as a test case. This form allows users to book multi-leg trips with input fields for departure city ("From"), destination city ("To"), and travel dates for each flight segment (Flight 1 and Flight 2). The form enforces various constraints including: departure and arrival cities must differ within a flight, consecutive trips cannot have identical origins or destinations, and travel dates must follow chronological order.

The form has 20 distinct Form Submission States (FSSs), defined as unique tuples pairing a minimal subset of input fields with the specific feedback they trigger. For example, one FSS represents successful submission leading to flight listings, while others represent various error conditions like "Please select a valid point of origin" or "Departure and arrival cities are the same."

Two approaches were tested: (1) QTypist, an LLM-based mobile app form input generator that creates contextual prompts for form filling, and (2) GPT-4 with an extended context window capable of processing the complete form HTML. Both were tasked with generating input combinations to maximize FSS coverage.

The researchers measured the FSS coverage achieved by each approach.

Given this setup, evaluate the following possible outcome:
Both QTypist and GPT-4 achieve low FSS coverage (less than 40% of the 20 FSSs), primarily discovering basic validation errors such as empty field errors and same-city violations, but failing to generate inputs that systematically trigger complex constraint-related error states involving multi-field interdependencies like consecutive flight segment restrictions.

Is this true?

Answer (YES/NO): YES